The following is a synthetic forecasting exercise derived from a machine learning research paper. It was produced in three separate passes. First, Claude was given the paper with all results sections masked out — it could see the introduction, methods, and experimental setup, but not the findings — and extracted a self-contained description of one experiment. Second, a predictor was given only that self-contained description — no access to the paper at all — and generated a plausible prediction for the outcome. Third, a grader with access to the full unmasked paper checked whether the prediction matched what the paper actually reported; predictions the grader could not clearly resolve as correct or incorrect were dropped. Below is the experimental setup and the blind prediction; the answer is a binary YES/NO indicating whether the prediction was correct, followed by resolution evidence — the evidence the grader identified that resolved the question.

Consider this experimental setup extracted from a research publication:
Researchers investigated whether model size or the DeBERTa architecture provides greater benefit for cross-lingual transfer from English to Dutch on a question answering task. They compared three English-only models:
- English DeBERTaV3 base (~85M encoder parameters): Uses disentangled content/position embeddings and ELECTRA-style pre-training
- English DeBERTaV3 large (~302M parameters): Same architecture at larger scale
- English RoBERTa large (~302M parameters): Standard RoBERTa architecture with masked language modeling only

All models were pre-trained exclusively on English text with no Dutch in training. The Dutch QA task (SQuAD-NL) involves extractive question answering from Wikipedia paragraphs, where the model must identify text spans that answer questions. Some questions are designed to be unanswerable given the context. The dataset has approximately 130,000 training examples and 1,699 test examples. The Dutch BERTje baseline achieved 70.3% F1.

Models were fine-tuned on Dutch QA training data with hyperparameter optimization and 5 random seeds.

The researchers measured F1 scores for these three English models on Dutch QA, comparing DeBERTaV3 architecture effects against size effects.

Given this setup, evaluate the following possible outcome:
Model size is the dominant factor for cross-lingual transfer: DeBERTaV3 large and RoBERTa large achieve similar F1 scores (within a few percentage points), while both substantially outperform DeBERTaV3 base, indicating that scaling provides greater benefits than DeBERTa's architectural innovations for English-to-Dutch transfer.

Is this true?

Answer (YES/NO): NO